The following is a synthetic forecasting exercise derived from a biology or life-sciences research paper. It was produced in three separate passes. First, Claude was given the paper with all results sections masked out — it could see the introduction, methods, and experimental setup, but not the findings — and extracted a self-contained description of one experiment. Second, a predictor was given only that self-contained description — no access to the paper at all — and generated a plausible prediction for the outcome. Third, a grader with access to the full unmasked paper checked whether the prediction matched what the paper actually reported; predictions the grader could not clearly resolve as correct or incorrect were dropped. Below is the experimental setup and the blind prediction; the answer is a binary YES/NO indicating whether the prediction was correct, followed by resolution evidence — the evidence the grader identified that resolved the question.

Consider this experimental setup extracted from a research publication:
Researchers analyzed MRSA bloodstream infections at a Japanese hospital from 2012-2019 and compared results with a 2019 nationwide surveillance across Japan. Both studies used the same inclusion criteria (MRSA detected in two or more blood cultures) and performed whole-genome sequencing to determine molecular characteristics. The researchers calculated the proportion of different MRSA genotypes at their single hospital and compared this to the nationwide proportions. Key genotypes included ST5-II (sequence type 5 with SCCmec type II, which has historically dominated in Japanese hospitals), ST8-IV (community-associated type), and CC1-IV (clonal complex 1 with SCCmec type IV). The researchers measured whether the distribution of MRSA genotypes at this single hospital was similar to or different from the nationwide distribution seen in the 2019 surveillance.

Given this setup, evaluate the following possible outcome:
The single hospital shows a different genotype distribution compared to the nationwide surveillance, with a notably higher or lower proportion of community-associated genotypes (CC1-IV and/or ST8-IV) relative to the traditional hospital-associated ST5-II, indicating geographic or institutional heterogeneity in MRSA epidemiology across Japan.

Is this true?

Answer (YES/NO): YES